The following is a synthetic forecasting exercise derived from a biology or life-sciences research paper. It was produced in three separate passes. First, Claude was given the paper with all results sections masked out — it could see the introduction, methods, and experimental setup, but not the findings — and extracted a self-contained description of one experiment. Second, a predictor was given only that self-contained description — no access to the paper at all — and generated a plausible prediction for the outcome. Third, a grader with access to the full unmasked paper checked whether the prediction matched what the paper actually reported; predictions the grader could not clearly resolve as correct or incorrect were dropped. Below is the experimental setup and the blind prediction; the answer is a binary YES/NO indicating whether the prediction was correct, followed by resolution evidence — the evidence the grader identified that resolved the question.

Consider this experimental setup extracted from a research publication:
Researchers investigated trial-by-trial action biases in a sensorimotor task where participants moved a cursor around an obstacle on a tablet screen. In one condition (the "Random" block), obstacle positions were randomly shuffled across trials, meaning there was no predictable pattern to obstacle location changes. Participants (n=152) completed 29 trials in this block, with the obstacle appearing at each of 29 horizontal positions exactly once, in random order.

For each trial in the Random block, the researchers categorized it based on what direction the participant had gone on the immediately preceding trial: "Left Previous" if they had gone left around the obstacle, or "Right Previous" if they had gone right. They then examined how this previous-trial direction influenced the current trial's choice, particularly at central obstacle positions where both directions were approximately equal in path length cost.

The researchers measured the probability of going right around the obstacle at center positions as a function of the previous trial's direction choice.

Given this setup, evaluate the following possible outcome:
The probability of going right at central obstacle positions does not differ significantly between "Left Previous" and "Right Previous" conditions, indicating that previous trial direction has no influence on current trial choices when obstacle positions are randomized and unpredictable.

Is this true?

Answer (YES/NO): NO